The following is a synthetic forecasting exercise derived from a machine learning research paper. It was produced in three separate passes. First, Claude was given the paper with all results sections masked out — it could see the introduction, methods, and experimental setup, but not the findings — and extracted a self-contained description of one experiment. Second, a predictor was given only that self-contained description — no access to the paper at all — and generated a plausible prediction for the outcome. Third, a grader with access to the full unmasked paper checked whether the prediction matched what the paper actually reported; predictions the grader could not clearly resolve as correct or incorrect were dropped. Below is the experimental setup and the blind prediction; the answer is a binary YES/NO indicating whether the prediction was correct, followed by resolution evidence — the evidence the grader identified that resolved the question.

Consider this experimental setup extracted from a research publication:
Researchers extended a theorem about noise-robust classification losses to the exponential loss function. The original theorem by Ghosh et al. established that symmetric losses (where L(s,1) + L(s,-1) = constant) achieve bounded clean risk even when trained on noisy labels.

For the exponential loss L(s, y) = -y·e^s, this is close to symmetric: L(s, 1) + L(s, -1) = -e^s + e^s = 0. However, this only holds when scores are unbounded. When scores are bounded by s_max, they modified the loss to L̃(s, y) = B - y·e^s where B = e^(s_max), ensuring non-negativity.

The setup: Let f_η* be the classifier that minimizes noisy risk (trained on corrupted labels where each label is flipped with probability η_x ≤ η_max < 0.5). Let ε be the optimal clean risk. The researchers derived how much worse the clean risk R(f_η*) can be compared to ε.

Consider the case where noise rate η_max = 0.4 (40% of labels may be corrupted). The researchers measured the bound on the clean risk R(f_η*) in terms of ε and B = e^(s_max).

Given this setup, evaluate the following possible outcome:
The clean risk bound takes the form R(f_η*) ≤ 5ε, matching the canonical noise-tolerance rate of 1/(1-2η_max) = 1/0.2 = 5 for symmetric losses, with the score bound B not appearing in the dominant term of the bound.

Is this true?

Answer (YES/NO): NO